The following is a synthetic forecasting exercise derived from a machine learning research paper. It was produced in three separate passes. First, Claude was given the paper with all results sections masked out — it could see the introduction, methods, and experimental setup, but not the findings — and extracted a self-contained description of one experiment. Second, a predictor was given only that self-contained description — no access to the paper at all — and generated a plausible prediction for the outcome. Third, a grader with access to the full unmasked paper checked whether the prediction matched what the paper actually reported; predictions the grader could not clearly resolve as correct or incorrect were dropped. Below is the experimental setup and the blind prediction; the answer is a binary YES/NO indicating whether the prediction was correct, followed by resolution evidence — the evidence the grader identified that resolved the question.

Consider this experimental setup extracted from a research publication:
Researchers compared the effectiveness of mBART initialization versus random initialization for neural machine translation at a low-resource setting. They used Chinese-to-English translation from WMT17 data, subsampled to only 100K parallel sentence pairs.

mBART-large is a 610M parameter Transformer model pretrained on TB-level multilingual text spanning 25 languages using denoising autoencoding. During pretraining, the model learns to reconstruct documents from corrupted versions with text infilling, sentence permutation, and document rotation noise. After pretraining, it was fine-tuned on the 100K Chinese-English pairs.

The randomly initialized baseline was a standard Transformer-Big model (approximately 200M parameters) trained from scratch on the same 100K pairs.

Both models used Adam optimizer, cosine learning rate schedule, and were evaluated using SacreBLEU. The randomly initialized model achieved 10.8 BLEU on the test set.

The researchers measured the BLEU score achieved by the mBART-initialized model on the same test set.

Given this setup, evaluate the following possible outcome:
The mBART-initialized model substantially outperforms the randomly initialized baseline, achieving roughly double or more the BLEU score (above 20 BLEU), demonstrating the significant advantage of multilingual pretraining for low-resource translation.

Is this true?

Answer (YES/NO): NO